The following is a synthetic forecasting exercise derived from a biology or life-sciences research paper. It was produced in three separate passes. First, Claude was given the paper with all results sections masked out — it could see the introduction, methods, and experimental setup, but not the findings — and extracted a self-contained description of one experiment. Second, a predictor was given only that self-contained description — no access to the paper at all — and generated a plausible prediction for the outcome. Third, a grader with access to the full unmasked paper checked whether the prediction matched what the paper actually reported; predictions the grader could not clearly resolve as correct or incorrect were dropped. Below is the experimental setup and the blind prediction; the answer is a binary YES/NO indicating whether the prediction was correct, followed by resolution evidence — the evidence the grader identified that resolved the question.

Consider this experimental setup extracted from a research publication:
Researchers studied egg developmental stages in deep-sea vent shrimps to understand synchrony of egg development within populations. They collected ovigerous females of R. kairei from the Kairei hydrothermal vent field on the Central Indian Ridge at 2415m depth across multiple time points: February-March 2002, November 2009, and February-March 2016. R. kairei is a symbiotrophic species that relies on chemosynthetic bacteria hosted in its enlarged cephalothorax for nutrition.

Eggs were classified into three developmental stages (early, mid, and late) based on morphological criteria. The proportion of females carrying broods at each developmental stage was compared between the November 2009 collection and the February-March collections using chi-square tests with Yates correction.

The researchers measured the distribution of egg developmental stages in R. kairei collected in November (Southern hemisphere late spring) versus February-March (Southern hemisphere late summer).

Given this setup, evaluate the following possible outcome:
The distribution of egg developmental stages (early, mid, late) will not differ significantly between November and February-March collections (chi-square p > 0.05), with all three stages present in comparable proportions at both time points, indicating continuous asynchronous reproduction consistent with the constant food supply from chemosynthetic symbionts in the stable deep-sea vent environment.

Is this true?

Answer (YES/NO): NO